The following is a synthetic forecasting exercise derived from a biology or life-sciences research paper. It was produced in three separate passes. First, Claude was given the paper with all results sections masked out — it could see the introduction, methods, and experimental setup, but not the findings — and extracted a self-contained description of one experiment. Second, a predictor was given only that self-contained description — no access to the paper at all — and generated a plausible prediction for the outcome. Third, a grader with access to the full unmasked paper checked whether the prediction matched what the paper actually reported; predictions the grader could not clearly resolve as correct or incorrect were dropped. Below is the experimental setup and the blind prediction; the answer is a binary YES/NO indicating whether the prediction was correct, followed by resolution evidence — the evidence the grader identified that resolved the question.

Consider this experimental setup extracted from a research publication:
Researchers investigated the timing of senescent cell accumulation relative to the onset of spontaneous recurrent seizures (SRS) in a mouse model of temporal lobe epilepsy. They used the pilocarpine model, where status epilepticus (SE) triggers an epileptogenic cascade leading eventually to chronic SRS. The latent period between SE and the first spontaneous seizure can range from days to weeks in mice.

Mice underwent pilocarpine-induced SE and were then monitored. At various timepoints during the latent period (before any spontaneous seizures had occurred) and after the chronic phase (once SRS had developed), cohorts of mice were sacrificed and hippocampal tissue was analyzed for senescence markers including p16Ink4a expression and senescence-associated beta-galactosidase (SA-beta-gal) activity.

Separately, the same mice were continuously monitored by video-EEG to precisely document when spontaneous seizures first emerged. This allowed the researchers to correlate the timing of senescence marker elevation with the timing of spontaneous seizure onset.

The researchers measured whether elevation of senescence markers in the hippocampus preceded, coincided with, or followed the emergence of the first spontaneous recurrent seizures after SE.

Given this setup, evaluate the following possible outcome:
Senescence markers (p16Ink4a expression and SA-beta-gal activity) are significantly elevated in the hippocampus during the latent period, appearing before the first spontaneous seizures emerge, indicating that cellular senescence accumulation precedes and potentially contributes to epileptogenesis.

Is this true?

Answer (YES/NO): YES